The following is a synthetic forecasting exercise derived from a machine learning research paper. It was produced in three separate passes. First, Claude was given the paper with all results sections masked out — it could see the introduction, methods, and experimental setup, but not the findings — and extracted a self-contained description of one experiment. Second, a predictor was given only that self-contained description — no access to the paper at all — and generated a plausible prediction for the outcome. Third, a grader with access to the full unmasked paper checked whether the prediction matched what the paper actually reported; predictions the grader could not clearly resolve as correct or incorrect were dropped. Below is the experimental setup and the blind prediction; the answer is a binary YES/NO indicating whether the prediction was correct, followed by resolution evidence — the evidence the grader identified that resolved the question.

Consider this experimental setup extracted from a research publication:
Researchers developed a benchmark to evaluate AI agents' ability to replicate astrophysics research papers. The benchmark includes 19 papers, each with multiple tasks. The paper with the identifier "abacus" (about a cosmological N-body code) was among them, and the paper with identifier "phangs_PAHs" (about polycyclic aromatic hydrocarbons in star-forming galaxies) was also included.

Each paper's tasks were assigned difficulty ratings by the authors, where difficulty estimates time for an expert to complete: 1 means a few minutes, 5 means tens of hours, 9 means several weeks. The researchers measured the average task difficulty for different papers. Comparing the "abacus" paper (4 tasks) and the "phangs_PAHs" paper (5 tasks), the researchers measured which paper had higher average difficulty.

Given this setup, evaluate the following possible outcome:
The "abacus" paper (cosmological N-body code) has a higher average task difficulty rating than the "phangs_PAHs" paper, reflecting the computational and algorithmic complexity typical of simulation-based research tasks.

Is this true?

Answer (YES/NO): YES